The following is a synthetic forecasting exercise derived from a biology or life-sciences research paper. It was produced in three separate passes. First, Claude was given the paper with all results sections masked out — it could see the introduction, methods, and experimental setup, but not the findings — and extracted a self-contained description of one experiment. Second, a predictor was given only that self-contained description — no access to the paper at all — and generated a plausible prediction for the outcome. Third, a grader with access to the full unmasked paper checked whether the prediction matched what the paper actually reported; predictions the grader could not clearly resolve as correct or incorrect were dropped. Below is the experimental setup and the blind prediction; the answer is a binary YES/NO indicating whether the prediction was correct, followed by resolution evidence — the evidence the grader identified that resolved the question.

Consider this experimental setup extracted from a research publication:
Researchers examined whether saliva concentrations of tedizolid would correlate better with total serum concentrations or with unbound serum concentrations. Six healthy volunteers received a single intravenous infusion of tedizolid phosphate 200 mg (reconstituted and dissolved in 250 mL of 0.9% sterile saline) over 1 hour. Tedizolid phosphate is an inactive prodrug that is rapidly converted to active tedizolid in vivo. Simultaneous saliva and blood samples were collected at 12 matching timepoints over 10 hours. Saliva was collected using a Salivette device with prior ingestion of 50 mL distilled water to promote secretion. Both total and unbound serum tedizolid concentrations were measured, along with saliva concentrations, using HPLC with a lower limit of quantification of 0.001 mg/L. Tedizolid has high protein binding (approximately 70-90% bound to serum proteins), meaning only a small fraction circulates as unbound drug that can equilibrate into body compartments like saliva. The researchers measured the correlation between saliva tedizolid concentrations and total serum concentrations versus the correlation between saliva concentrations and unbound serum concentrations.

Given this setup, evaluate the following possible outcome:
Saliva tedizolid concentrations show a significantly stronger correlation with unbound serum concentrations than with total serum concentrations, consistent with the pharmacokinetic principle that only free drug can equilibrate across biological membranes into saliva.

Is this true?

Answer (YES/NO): NO